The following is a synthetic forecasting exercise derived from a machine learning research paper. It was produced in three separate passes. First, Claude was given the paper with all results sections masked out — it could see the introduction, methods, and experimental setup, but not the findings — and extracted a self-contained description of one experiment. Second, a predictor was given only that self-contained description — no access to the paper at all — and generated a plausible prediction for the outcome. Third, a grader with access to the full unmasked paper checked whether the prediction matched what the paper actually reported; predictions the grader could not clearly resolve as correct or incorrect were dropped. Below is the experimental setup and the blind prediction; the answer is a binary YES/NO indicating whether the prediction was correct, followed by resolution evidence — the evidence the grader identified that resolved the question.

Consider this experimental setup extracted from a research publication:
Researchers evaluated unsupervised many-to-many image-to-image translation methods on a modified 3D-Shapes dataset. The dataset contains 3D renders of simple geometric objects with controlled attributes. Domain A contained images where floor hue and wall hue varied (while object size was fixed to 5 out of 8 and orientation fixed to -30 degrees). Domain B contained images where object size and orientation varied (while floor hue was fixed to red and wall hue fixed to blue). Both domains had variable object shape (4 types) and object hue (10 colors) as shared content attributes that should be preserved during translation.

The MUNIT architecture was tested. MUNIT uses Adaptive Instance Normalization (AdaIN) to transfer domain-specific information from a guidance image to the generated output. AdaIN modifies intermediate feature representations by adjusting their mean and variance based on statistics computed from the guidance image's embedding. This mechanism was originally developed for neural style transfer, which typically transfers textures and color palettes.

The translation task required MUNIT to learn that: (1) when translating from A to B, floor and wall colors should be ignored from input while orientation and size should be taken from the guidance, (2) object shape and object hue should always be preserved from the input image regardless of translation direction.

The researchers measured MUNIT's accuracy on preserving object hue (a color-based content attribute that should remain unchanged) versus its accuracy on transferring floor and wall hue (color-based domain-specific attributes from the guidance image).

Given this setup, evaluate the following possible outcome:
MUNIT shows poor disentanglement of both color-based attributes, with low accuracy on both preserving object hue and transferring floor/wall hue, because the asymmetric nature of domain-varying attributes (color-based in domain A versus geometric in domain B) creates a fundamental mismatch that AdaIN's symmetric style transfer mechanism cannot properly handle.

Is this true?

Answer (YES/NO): NO